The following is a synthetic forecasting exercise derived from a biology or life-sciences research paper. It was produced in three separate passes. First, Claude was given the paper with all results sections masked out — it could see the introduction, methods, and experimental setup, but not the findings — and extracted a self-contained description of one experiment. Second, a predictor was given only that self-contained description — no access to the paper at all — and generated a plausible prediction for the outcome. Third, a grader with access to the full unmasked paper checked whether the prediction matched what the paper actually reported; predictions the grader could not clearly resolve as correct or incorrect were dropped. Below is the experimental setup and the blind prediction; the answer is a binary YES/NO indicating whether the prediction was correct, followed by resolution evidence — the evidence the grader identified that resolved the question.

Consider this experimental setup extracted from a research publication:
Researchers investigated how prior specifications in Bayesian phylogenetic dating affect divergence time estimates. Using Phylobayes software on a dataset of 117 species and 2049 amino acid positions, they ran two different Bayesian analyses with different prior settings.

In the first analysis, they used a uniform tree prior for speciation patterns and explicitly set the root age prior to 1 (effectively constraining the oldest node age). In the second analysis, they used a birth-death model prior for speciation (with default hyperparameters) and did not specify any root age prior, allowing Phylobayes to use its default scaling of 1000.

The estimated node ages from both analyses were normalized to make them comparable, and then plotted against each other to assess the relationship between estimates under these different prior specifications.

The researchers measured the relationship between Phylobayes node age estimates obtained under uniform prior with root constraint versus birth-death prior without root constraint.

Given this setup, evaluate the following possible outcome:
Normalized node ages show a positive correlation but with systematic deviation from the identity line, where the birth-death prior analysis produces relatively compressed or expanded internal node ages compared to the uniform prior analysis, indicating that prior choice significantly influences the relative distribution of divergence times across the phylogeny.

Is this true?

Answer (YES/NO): YES